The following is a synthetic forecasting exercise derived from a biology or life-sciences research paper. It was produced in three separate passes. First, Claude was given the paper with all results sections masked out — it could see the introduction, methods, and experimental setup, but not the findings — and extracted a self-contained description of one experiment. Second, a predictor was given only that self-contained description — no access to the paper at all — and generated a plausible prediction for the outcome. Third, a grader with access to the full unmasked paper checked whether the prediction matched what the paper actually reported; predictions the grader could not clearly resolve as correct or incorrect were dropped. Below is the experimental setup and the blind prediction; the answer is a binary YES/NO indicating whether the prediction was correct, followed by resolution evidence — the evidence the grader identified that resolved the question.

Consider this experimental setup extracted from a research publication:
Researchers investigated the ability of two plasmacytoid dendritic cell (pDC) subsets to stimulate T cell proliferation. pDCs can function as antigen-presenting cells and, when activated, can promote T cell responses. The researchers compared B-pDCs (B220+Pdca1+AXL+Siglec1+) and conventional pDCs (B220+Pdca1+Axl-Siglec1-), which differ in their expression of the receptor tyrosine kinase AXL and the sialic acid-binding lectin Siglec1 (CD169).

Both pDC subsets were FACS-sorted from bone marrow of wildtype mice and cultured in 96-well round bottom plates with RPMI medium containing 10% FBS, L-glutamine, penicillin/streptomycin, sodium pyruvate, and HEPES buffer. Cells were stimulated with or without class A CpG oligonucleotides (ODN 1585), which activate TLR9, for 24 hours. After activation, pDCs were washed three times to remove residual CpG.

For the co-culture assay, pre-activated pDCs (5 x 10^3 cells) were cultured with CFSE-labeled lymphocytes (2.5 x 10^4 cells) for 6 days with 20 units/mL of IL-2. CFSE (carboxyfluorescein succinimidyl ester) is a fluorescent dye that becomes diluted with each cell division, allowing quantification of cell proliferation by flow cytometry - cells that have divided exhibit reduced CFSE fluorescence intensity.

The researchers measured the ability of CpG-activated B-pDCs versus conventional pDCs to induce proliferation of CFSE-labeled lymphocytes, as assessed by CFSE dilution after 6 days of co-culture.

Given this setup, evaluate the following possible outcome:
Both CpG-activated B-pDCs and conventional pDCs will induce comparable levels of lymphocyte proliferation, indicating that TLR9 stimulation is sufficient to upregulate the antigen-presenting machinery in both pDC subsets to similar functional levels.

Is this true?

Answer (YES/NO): NO